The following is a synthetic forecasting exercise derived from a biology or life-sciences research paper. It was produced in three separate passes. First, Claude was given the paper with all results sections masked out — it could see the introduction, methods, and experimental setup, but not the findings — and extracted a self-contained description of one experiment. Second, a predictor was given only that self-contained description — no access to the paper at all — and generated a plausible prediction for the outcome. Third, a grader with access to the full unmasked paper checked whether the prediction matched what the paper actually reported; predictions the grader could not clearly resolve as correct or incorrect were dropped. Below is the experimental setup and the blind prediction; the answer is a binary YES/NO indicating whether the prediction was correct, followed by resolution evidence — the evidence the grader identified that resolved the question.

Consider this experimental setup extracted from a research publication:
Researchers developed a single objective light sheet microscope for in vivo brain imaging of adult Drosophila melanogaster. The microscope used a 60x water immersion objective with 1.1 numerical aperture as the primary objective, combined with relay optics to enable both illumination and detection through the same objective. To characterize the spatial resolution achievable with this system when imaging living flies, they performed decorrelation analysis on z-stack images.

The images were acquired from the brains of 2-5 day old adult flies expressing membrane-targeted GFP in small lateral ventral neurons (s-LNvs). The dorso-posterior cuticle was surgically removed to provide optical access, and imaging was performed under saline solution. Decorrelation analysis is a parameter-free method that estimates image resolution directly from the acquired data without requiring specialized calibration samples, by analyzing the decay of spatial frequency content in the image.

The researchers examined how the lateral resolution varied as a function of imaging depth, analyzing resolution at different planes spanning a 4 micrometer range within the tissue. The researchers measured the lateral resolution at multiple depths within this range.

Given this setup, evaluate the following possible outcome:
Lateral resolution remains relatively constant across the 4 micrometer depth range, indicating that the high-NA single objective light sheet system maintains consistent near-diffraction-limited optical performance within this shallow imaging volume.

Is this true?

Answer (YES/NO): YES